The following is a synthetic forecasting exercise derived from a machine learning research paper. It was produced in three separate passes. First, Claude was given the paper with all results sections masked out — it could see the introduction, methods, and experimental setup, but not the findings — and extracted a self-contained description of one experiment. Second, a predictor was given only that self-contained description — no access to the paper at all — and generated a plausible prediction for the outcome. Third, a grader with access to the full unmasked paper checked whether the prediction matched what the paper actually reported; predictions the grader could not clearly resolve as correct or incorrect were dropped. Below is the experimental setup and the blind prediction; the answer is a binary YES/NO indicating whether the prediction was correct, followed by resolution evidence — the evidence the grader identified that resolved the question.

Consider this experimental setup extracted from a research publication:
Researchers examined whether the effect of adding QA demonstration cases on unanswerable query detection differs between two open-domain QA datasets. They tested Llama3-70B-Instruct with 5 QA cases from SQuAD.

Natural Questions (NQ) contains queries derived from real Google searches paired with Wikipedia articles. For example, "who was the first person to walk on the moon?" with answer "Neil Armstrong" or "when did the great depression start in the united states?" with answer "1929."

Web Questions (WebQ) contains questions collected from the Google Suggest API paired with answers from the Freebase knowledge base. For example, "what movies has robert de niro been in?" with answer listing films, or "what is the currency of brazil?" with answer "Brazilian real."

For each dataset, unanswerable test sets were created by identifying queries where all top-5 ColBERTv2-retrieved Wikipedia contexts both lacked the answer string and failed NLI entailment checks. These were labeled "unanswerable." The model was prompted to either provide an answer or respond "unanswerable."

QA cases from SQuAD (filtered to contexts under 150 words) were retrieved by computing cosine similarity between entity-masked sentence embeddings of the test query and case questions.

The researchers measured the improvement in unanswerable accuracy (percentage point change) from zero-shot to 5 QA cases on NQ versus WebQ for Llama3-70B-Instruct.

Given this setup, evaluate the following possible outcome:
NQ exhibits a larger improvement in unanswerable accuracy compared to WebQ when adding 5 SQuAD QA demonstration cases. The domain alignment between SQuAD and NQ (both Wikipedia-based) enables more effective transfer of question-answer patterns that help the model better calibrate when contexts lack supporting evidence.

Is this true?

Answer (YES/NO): NO